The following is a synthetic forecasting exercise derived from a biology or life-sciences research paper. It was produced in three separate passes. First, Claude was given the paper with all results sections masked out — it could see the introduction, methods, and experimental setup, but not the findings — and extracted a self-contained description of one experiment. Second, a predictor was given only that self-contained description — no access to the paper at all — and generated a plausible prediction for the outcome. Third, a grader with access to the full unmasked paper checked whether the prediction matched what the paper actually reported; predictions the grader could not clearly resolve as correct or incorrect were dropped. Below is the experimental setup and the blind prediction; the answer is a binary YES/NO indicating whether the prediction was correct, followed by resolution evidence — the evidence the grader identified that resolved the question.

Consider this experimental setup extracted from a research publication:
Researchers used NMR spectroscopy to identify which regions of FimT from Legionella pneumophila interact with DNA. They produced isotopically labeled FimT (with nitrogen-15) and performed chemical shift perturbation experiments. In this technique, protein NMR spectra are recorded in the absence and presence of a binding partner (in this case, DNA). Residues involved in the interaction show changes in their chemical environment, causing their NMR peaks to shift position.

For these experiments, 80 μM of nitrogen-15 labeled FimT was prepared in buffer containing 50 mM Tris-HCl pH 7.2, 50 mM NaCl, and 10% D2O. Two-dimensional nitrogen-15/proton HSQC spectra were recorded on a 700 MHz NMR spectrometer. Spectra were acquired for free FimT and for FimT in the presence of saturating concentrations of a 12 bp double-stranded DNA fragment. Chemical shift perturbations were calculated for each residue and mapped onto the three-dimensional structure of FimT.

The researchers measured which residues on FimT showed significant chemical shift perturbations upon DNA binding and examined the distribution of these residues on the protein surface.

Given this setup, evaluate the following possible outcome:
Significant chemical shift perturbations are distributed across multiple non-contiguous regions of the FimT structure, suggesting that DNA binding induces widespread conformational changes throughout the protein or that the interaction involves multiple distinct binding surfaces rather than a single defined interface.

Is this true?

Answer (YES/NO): NO